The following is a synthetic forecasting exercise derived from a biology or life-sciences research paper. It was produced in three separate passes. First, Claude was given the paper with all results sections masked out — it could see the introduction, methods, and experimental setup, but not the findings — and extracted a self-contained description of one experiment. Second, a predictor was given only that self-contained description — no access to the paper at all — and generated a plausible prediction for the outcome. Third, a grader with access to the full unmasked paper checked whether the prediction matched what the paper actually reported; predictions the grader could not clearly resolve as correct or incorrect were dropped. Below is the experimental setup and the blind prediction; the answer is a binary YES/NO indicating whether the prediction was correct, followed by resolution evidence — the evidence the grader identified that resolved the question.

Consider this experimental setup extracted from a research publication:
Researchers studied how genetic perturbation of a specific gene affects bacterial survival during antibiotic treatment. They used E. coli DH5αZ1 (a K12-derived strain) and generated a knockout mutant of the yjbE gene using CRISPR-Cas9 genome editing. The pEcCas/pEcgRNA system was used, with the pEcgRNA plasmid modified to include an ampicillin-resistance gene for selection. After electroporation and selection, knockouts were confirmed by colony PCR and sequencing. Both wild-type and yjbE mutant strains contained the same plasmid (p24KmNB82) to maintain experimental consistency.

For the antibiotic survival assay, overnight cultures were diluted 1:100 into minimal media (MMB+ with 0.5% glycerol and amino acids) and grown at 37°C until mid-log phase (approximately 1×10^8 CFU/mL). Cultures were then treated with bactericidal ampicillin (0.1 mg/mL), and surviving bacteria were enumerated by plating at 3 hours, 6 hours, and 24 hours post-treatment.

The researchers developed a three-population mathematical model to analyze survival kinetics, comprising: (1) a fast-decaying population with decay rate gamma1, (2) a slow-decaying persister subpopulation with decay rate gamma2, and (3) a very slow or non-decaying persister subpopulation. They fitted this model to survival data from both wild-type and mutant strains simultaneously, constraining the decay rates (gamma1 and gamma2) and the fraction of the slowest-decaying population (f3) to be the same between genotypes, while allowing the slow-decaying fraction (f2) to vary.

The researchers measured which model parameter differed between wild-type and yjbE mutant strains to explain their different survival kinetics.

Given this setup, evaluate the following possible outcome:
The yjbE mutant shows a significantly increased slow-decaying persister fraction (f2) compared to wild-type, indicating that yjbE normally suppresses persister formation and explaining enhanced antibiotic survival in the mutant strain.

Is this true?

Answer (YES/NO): NO